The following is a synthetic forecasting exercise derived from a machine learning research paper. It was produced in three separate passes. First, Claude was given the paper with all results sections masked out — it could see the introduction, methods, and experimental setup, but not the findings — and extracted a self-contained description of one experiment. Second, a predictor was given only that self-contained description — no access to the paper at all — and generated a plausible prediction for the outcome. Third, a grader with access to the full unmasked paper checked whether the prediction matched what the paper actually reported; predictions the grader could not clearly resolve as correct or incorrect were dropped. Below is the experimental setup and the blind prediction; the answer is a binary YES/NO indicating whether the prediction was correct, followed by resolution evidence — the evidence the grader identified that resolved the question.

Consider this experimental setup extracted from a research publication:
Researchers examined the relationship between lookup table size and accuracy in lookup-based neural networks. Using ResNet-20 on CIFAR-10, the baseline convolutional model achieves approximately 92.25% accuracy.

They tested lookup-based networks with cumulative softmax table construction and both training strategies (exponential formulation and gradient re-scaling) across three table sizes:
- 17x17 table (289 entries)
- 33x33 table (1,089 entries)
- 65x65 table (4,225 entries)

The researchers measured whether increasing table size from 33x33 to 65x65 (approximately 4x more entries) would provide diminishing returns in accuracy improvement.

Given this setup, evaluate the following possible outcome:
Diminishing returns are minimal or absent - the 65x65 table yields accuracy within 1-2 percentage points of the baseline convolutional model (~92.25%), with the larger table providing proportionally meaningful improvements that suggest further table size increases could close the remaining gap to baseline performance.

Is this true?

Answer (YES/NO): NO